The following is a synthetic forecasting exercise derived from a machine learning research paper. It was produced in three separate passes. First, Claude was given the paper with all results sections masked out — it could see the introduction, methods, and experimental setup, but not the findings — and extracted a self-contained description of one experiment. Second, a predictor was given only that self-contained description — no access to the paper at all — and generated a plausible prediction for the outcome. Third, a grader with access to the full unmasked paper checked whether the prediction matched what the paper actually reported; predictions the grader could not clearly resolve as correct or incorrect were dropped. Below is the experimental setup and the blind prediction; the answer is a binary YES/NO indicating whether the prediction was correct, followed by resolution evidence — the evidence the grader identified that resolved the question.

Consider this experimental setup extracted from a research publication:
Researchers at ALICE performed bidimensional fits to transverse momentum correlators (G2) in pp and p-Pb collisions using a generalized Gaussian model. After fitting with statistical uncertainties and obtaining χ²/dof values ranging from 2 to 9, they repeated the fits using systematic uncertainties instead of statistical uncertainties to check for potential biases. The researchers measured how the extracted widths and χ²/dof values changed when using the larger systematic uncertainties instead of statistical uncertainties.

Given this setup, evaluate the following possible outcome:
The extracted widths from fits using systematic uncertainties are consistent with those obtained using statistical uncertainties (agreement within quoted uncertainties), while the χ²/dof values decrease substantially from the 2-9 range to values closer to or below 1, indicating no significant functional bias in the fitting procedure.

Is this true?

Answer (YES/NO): YES